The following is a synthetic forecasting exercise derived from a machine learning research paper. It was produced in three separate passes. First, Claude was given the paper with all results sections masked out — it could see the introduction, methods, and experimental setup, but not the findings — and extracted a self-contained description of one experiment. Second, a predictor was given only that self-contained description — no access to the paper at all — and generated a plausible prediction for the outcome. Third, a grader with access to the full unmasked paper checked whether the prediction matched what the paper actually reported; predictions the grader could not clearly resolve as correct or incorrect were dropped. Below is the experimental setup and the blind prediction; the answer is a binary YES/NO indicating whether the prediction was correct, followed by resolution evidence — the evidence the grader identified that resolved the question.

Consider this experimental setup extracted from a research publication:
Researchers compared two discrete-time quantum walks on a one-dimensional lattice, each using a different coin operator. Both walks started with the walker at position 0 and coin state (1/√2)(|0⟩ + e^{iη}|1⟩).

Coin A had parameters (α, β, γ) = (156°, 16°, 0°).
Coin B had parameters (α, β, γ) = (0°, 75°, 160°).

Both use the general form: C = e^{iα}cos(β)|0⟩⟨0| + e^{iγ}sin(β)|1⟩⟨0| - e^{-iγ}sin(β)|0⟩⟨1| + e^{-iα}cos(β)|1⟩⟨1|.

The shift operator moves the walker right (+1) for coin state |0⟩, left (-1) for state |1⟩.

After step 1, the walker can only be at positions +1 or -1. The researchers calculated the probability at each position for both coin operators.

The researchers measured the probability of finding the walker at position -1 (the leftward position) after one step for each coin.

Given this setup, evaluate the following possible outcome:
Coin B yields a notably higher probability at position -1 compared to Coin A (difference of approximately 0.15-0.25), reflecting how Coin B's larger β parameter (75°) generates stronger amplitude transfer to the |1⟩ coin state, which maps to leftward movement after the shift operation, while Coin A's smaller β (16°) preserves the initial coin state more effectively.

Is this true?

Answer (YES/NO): NO